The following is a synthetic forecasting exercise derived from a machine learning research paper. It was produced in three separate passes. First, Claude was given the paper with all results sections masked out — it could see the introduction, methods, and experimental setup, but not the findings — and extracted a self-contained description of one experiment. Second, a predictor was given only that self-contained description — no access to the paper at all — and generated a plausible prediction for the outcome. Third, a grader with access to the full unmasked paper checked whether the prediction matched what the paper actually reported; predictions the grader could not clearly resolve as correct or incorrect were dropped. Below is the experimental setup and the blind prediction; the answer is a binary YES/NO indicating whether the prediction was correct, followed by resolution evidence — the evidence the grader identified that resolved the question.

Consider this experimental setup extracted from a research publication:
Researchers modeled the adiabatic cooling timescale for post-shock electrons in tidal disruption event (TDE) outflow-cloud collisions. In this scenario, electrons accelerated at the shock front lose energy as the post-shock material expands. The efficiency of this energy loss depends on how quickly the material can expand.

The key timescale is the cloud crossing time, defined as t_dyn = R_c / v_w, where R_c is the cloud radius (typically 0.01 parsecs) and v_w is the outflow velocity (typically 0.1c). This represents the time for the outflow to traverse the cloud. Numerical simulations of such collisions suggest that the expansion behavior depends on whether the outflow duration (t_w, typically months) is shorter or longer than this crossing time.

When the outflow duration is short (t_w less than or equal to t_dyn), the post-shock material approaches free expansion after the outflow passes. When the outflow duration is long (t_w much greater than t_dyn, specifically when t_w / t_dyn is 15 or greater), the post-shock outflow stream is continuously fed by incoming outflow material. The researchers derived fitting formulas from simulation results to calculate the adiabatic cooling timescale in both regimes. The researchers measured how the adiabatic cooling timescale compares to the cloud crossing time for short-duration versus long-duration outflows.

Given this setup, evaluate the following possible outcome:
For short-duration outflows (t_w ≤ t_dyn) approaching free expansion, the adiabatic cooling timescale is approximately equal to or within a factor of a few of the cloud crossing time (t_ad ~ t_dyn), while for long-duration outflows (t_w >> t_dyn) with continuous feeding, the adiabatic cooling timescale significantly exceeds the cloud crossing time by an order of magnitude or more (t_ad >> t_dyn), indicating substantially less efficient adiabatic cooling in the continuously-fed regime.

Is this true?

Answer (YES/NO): YES